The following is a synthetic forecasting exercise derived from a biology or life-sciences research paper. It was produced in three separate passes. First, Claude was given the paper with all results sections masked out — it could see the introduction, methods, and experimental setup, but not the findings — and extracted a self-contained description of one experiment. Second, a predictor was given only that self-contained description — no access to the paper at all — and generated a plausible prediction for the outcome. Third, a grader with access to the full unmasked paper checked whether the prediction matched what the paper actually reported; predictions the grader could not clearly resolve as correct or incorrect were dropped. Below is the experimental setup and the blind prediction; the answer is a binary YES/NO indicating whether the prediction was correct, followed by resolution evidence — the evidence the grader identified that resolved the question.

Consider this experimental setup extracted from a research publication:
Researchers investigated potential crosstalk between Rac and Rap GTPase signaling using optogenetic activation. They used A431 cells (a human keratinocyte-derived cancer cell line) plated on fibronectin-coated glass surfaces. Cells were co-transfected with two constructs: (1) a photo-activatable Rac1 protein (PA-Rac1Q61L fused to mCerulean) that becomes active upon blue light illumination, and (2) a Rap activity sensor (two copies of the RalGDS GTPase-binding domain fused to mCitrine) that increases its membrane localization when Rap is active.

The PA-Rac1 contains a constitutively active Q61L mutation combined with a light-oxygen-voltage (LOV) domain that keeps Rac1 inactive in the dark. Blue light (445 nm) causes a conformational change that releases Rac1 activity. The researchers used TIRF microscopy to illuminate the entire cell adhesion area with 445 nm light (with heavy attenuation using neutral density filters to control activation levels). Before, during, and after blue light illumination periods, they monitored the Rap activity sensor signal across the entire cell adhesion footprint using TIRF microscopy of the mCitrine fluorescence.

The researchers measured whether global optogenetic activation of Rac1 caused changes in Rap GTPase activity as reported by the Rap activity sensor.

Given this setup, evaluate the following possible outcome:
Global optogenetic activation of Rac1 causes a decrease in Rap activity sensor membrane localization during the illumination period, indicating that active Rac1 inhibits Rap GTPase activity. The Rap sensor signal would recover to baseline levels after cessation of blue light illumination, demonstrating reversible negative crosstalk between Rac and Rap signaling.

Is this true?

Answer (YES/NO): NO